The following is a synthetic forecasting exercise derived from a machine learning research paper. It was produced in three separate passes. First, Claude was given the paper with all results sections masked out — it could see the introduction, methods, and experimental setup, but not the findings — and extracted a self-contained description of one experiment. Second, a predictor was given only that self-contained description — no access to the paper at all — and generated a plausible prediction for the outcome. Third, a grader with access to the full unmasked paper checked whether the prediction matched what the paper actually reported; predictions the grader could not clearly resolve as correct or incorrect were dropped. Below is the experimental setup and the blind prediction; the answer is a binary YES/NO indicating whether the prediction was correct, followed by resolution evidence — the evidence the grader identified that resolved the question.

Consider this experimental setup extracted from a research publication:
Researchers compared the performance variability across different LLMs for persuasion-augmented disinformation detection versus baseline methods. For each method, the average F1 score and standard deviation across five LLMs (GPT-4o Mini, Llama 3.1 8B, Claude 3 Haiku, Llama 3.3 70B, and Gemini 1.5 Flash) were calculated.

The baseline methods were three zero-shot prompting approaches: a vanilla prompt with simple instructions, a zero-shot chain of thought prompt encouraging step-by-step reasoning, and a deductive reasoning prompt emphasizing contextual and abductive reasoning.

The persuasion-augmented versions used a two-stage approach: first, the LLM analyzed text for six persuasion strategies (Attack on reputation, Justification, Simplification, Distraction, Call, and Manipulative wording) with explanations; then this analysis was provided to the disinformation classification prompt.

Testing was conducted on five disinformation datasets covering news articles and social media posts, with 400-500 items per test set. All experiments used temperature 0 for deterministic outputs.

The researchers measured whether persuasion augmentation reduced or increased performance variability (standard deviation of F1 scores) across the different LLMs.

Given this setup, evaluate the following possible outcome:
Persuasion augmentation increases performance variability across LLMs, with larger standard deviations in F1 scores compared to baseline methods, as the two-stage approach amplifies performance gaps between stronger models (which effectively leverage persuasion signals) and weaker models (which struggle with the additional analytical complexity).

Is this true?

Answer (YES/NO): NO